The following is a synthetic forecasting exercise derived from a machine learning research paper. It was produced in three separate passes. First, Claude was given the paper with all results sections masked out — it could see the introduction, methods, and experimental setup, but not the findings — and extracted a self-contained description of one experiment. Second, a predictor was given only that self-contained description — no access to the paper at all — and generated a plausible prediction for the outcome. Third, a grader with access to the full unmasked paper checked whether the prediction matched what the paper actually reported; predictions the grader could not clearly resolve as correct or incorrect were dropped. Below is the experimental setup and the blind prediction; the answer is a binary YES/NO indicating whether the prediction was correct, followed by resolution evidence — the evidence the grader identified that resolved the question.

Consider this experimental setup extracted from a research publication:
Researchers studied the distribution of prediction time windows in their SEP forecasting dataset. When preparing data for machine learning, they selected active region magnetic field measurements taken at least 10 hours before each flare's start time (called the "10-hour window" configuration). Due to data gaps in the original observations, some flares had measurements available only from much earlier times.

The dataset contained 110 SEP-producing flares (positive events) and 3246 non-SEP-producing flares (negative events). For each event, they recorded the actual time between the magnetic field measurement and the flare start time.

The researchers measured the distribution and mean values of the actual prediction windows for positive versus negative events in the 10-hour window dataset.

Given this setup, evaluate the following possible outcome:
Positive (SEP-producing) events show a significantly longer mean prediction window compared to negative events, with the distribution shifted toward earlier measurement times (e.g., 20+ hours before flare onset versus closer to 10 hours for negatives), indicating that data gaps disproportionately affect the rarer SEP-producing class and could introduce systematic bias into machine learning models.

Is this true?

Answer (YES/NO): NO